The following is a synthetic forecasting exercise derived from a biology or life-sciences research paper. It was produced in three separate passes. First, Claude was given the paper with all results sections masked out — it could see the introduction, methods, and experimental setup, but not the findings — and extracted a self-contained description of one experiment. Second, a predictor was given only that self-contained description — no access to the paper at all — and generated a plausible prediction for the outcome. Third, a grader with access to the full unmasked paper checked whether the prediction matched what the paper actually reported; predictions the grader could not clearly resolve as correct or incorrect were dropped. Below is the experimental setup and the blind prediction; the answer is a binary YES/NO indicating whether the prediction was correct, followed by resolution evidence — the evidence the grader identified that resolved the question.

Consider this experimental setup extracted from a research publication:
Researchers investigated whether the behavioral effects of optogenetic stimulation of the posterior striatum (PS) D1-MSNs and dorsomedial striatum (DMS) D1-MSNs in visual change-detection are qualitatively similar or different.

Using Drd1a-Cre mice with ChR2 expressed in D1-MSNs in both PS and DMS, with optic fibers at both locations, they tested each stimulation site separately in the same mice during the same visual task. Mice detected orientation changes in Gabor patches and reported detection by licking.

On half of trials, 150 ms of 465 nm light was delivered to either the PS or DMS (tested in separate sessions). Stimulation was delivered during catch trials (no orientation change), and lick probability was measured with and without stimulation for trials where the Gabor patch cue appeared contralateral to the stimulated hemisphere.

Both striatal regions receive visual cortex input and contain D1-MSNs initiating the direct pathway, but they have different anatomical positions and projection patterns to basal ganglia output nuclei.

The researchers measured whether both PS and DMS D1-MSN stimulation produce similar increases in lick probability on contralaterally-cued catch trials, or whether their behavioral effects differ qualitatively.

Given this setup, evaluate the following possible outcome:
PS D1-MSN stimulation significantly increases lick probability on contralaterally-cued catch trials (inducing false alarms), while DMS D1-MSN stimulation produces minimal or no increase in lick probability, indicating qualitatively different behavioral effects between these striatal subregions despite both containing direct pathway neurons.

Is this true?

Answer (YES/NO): NO